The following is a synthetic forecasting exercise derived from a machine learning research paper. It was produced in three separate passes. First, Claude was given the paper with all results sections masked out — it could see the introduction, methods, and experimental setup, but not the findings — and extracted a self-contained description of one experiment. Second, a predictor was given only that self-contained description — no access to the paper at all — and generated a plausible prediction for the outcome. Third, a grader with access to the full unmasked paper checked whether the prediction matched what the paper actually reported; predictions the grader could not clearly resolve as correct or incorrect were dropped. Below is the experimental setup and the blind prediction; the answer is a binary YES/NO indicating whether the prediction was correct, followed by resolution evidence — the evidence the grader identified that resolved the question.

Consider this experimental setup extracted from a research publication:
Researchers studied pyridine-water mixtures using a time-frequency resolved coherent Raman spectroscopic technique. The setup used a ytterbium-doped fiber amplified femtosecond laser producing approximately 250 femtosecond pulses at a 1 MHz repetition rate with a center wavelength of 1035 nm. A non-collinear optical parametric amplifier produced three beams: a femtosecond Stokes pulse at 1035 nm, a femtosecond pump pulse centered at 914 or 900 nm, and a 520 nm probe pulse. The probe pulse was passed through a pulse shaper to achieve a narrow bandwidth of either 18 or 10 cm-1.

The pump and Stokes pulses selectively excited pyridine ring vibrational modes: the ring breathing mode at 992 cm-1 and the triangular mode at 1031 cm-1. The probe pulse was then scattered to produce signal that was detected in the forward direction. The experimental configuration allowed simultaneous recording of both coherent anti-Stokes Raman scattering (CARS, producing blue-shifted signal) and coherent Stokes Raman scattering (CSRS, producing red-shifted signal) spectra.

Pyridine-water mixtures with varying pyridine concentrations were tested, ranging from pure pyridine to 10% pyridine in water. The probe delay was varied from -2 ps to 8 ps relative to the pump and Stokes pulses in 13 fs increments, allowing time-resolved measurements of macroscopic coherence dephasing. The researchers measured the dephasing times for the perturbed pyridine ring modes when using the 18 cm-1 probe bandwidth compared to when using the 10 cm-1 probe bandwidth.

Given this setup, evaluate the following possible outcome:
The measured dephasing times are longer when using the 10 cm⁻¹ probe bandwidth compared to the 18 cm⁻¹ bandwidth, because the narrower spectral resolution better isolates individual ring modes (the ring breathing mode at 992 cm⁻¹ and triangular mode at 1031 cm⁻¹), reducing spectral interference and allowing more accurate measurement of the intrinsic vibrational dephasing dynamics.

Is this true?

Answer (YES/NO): NO